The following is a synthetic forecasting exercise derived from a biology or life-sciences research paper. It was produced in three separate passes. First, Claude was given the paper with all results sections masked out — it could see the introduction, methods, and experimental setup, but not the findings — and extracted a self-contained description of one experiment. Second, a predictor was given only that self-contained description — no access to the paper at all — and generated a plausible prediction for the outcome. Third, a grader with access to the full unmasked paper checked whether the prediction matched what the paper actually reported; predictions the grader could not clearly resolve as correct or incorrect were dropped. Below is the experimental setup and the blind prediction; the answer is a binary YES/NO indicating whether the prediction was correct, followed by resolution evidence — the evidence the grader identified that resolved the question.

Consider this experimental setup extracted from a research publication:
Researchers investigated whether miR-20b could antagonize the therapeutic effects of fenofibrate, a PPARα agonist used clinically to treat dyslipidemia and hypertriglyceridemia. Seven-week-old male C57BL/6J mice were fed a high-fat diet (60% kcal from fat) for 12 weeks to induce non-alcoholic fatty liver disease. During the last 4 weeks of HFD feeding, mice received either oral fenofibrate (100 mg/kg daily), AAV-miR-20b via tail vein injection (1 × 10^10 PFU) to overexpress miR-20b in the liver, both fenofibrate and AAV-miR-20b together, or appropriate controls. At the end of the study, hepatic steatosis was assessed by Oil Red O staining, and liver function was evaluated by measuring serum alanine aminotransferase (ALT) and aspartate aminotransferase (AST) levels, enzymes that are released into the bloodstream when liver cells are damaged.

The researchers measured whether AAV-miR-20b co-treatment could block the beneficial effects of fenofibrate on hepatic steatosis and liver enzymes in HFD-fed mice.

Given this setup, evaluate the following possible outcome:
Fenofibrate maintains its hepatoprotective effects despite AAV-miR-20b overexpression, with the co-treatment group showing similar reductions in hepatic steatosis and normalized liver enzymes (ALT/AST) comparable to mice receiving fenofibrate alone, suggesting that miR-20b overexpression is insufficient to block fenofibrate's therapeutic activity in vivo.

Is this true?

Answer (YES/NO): NO